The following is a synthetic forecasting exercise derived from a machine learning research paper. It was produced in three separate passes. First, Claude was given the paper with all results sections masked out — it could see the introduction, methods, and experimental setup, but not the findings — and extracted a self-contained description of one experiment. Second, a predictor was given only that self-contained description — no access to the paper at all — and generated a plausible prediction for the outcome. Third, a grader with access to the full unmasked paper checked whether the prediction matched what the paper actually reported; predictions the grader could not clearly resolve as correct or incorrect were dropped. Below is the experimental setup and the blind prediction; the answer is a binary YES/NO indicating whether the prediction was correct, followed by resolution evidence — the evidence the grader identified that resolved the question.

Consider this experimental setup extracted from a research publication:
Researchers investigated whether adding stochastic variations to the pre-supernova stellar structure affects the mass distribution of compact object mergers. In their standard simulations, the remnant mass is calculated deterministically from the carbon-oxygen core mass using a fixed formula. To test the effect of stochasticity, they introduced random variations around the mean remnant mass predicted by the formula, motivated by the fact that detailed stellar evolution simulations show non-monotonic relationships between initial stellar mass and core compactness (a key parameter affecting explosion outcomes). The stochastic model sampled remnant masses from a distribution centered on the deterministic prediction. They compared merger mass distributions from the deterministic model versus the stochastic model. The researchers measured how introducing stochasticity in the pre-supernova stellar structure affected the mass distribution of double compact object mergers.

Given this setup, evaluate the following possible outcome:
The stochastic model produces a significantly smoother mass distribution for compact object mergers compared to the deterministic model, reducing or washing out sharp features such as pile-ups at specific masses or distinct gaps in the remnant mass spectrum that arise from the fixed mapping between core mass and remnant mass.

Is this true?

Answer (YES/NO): NO